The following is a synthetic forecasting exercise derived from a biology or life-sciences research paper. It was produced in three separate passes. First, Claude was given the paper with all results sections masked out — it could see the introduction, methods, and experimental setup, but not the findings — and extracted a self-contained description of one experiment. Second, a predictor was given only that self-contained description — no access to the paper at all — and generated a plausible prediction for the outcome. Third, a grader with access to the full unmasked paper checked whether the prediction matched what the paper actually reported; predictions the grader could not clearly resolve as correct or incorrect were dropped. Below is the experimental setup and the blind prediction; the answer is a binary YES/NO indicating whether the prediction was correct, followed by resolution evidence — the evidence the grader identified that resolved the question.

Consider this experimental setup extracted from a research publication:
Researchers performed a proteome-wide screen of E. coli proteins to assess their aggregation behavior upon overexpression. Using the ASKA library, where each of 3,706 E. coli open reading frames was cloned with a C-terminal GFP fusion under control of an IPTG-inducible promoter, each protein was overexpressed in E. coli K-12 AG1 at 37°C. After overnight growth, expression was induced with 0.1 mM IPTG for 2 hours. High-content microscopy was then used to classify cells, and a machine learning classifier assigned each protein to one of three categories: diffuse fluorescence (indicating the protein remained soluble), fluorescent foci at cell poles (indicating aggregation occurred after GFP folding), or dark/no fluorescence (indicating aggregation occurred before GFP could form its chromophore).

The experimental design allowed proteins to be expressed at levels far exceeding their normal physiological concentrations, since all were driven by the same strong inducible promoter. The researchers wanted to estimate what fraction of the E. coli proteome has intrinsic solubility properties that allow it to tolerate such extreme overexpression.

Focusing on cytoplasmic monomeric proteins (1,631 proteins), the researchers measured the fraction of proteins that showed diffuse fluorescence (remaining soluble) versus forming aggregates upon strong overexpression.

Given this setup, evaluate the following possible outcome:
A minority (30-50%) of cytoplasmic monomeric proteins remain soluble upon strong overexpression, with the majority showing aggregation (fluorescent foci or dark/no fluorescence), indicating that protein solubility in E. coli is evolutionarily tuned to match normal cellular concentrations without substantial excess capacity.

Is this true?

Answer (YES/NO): YES